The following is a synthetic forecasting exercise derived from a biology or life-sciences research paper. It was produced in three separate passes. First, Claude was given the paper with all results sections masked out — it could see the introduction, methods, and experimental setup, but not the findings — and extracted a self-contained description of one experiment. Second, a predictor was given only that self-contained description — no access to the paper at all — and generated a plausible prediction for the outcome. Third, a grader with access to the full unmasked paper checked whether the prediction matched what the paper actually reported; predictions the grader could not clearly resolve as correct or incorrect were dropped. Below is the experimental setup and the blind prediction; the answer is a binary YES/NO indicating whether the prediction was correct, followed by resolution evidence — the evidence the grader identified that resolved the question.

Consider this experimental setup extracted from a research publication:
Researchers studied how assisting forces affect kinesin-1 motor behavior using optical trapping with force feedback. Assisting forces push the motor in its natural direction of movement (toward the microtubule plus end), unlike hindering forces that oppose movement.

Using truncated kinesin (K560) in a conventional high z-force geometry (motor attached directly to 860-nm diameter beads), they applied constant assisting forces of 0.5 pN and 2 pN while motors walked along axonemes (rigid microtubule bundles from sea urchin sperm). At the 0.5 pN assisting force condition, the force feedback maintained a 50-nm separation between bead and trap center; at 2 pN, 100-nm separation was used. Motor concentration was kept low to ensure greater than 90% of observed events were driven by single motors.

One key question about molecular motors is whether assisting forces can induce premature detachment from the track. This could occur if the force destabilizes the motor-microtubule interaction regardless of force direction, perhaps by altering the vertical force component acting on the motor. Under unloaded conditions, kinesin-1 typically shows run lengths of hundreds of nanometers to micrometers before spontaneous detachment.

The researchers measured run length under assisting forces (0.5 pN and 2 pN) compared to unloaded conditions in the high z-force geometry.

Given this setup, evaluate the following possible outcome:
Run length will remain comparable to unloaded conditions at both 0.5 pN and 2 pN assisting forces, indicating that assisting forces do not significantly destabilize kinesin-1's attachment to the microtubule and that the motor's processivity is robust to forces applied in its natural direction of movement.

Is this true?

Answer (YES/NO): NO